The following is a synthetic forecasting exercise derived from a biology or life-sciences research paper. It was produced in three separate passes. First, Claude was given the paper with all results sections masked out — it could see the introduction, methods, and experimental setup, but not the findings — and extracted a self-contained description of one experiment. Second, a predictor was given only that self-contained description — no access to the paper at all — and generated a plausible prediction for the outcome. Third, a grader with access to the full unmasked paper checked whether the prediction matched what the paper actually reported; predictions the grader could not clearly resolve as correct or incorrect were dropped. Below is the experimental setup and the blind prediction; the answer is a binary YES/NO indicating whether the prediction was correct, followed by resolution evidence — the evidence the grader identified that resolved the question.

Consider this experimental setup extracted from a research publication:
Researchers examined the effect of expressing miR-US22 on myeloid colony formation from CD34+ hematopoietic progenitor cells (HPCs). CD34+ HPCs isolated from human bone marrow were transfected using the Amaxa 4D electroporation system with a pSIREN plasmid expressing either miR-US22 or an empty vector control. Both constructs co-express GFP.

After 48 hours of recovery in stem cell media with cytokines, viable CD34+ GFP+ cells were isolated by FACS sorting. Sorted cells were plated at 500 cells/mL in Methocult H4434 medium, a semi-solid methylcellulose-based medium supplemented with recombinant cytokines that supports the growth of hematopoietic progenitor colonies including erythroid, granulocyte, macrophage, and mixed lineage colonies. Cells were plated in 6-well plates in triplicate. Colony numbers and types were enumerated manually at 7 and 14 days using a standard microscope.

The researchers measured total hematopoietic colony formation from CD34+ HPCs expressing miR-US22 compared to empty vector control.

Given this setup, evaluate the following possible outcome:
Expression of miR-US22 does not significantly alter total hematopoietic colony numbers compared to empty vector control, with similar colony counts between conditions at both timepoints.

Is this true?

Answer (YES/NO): NO